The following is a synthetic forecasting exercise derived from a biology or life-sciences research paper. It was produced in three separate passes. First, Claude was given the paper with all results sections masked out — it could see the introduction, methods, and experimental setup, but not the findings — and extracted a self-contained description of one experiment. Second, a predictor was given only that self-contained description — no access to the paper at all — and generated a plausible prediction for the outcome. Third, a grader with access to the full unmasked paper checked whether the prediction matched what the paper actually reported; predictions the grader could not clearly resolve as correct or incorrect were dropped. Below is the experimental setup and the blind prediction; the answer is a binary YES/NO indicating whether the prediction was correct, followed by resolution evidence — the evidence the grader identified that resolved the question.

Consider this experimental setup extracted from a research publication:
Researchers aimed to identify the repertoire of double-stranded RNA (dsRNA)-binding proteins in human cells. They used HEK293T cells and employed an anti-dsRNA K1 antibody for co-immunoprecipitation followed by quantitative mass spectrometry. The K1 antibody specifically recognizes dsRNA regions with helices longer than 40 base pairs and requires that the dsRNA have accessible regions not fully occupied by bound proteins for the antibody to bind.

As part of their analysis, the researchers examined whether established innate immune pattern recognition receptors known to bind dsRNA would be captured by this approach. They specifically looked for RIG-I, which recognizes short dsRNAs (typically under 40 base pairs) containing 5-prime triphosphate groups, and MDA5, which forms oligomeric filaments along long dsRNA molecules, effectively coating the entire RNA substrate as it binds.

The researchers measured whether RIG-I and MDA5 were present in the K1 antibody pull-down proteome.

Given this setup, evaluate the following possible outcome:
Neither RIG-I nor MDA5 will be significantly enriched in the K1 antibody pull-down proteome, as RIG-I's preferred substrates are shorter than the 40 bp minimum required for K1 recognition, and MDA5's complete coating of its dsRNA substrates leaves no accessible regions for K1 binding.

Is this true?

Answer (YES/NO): YES